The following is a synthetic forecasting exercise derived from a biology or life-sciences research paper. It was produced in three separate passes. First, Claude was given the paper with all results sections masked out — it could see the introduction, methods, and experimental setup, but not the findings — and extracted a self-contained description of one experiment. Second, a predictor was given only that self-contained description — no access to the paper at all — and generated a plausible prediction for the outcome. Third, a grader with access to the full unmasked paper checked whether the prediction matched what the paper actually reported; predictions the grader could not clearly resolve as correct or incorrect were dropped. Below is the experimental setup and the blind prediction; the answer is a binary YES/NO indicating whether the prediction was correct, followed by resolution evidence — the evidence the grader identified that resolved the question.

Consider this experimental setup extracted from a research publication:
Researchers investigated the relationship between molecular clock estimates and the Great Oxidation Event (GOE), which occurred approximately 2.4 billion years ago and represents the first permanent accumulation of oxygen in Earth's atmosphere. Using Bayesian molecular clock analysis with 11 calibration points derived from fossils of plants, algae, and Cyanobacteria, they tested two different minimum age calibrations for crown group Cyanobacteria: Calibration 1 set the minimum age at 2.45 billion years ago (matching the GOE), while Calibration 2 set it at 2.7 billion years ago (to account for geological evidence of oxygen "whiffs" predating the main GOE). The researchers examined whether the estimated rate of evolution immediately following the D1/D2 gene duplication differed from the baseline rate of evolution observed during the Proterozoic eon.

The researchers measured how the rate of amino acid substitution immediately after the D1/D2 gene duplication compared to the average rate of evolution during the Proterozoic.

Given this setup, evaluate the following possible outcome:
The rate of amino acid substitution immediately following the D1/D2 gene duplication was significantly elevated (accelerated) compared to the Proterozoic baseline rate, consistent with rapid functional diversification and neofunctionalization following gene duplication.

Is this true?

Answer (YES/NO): YES